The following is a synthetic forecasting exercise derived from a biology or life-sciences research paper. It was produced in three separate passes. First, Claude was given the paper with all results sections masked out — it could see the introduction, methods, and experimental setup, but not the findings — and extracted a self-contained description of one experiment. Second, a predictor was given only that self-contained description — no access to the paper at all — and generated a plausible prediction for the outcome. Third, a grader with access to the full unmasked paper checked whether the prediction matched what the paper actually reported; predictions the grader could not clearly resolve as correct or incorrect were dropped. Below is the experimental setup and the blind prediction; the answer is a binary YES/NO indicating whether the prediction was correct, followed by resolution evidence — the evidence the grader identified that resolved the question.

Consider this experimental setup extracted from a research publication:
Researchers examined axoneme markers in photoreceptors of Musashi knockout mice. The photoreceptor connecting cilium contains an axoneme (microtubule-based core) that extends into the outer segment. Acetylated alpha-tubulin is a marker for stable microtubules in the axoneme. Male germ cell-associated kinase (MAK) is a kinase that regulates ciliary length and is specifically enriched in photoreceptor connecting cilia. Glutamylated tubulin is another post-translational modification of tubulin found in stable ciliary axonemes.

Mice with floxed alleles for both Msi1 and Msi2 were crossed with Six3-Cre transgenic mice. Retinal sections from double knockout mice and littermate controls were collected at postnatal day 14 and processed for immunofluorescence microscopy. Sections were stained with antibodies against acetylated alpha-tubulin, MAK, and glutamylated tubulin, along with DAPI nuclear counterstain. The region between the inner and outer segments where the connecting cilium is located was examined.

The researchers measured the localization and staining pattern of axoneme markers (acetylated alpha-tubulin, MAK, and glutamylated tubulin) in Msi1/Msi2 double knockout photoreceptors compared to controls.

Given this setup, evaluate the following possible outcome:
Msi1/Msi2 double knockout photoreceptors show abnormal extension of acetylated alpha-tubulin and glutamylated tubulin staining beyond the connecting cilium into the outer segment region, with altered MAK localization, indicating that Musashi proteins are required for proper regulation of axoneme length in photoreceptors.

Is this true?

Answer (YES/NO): NO